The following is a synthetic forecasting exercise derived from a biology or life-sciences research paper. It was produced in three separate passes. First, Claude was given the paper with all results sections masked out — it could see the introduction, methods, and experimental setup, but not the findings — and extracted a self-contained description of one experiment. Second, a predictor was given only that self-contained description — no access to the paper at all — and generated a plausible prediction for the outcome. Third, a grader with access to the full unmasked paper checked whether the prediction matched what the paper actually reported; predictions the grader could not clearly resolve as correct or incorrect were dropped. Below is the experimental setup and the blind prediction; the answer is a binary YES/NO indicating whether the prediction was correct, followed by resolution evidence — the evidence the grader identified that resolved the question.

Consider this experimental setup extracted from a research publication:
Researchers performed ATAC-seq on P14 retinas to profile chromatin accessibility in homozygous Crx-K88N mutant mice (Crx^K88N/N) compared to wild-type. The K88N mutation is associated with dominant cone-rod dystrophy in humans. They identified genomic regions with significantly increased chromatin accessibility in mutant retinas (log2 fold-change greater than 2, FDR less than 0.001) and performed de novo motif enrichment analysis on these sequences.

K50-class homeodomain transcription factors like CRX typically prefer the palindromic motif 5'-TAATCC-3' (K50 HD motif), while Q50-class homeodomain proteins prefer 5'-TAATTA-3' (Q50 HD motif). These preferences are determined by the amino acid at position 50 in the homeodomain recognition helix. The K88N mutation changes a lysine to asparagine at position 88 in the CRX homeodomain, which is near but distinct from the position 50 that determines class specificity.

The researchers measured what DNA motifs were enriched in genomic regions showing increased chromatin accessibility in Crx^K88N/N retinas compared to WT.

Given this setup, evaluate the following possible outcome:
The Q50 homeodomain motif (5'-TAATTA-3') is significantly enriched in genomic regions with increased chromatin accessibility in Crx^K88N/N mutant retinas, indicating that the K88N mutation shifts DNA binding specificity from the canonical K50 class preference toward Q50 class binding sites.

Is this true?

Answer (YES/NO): YES